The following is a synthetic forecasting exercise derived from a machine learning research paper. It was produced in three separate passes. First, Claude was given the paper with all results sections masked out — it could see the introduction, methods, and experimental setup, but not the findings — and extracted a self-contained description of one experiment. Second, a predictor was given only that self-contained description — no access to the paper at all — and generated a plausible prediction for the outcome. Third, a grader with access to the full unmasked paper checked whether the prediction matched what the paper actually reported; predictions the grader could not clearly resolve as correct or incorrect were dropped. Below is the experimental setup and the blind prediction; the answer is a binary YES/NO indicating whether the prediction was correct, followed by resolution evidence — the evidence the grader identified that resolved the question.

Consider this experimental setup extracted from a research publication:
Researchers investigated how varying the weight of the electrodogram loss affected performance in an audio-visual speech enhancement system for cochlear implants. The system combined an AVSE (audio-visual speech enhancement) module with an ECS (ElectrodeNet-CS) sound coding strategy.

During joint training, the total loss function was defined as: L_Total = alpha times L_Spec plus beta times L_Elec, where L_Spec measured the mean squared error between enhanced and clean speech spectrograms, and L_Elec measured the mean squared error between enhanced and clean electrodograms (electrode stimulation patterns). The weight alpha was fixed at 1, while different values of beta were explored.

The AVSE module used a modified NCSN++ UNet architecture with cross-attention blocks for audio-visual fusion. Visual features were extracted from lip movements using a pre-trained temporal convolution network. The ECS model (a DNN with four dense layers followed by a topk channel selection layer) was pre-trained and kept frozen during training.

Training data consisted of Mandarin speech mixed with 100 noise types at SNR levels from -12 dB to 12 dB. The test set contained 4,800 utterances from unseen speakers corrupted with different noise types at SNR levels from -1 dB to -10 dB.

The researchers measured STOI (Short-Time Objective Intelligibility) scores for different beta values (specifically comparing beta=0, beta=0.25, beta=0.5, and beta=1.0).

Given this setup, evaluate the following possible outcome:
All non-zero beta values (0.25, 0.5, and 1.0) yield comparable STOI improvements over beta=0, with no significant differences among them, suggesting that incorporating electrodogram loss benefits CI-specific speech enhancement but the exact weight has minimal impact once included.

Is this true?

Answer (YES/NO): NO